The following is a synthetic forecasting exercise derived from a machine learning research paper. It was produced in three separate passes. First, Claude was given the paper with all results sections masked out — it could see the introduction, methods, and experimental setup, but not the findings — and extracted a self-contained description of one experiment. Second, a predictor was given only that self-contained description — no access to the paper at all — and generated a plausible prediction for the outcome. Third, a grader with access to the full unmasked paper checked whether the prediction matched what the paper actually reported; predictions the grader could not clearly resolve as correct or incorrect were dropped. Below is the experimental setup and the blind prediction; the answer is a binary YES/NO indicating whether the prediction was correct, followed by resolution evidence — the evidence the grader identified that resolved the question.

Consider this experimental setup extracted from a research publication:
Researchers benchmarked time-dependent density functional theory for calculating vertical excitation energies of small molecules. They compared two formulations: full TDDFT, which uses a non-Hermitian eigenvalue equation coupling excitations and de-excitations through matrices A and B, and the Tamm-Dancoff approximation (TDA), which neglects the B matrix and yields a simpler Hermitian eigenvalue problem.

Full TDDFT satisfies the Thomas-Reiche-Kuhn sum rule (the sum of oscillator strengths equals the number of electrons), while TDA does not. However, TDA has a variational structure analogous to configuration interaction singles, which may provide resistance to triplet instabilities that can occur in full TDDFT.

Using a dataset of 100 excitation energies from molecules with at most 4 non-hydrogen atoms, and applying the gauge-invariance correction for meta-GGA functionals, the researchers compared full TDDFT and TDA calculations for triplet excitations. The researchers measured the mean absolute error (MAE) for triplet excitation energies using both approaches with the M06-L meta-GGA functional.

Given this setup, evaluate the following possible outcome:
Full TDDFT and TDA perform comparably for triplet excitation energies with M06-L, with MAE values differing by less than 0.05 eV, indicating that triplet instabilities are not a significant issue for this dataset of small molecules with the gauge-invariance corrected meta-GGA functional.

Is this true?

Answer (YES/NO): NO